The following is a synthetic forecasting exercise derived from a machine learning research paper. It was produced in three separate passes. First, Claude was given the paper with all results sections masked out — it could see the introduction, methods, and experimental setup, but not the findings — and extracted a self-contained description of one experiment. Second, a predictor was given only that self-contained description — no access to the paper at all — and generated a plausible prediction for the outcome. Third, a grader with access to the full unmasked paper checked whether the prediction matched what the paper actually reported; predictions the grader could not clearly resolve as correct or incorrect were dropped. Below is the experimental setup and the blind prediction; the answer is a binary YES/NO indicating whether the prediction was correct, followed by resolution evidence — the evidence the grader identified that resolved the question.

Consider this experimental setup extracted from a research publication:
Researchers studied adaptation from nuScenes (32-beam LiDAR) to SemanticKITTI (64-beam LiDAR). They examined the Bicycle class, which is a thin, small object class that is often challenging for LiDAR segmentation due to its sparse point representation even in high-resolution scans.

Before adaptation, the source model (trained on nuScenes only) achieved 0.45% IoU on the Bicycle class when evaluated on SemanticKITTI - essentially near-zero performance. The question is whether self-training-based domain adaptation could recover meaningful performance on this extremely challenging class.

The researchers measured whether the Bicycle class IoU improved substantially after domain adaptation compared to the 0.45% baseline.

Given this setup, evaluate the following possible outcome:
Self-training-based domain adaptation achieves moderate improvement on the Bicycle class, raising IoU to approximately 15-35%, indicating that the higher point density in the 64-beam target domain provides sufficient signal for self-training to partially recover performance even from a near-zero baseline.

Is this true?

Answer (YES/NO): NO